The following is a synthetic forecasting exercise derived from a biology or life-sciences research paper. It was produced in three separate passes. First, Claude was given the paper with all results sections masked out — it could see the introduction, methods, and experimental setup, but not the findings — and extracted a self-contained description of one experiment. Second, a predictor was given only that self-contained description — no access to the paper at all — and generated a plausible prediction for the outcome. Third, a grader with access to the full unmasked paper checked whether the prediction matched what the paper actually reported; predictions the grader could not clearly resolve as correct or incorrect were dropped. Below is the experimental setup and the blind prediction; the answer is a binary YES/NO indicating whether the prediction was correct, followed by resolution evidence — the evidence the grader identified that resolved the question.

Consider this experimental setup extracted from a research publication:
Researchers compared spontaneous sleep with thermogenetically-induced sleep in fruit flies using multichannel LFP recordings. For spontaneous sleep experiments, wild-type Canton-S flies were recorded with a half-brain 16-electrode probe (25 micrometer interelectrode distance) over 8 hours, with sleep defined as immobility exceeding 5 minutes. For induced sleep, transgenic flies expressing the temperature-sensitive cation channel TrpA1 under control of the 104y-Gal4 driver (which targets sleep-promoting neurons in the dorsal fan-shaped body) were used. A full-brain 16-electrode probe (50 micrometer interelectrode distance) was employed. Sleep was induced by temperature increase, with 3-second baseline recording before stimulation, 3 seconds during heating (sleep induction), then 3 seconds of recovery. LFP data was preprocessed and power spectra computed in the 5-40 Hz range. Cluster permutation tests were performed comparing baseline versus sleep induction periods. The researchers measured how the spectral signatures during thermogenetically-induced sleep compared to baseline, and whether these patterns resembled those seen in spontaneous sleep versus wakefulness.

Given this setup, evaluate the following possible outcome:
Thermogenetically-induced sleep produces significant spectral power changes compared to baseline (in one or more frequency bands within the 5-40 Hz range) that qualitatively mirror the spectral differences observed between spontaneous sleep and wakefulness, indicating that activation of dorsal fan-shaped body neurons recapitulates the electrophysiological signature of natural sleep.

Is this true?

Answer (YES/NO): NO